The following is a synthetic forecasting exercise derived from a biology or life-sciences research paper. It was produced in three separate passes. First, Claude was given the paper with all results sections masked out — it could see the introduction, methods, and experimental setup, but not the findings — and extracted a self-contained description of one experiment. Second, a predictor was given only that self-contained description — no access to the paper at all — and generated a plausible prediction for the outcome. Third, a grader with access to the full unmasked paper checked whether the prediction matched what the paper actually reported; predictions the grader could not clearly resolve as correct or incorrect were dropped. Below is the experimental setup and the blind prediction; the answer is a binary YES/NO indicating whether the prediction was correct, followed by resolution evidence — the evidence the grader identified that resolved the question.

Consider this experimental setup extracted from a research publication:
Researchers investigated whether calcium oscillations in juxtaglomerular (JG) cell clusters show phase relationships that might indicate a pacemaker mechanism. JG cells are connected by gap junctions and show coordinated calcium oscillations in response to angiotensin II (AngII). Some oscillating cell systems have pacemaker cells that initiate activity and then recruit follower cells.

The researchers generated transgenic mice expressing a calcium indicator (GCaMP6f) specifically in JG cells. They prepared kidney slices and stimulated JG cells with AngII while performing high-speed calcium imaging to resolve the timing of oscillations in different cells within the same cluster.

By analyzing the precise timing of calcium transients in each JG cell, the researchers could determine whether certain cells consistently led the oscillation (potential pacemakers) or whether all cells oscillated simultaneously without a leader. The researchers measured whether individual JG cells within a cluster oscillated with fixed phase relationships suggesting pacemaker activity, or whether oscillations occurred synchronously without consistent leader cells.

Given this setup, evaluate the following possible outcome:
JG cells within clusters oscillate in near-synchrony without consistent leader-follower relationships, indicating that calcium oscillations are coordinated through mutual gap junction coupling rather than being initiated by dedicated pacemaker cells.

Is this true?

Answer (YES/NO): NO